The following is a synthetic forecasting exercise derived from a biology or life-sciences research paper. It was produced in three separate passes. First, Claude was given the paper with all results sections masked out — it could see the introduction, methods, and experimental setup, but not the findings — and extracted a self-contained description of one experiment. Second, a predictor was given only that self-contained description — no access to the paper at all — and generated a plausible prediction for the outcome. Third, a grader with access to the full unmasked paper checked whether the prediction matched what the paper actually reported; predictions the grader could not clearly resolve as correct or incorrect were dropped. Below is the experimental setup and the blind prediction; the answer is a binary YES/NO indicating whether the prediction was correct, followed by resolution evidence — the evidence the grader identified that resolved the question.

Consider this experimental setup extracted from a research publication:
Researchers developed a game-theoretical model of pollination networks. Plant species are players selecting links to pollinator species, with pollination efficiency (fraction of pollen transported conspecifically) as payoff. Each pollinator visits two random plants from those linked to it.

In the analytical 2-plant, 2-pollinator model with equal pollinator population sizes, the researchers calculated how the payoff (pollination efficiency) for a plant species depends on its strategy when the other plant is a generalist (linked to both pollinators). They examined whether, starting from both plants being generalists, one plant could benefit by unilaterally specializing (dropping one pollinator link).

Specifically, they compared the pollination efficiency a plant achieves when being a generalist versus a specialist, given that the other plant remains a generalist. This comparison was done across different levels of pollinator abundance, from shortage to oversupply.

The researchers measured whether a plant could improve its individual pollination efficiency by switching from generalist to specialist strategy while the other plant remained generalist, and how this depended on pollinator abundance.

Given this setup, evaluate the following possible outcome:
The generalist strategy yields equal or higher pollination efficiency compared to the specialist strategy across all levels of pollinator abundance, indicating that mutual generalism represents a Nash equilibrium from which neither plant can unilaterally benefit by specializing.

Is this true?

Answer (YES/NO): NO